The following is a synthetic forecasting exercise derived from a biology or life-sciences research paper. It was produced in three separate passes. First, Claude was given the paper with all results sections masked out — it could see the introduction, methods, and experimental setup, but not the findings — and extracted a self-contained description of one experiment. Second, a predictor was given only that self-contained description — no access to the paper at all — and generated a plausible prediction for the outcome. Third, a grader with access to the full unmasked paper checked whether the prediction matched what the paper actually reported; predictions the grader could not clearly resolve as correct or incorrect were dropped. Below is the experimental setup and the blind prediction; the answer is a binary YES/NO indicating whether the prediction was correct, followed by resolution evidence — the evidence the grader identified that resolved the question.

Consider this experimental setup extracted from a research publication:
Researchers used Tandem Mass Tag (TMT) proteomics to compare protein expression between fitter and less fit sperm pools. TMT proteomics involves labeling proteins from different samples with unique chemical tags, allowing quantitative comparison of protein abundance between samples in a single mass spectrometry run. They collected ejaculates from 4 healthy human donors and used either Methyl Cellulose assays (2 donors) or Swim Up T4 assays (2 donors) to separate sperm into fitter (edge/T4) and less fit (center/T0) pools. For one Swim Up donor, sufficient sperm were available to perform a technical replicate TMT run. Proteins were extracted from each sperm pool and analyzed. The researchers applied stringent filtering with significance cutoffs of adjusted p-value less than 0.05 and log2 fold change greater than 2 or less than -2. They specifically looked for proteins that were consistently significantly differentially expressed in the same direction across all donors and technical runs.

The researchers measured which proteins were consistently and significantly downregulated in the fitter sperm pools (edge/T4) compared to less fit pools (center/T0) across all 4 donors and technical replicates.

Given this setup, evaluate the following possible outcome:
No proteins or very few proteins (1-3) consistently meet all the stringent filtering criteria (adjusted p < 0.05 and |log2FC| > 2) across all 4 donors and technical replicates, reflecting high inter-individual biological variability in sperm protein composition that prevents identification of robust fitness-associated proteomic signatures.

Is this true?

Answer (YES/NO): NO